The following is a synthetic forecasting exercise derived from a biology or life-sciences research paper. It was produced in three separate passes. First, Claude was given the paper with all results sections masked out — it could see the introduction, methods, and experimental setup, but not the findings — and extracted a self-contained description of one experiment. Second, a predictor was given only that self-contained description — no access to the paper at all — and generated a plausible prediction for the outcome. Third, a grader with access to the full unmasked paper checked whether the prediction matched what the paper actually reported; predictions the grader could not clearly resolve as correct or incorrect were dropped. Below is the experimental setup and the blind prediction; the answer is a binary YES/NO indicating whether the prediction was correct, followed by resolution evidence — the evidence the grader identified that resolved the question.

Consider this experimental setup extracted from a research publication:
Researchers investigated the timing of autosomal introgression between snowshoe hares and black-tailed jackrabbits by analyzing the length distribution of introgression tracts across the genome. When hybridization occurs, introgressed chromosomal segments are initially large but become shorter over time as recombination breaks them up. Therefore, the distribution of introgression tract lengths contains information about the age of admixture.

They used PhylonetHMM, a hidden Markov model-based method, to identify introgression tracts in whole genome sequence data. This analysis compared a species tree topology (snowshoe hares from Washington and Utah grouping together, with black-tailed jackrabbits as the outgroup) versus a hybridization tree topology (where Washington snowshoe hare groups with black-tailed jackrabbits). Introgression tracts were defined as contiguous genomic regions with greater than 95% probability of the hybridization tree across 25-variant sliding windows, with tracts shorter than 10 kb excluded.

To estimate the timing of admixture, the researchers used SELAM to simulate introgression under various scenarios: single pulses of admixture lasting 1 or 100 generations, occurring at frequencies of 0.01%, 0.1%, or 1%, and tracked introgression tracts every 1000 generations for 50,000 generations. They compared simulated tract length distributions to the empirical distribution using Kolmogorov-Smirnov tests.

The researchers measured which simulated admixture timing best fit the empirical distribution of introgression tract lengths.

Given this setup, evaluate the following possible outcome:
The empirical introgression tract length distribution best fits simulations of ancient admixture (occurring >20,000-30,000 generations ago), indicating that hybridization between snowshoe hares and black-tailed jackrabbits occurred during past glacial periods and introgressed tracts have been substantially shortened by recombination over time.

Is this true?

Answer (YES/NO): NO